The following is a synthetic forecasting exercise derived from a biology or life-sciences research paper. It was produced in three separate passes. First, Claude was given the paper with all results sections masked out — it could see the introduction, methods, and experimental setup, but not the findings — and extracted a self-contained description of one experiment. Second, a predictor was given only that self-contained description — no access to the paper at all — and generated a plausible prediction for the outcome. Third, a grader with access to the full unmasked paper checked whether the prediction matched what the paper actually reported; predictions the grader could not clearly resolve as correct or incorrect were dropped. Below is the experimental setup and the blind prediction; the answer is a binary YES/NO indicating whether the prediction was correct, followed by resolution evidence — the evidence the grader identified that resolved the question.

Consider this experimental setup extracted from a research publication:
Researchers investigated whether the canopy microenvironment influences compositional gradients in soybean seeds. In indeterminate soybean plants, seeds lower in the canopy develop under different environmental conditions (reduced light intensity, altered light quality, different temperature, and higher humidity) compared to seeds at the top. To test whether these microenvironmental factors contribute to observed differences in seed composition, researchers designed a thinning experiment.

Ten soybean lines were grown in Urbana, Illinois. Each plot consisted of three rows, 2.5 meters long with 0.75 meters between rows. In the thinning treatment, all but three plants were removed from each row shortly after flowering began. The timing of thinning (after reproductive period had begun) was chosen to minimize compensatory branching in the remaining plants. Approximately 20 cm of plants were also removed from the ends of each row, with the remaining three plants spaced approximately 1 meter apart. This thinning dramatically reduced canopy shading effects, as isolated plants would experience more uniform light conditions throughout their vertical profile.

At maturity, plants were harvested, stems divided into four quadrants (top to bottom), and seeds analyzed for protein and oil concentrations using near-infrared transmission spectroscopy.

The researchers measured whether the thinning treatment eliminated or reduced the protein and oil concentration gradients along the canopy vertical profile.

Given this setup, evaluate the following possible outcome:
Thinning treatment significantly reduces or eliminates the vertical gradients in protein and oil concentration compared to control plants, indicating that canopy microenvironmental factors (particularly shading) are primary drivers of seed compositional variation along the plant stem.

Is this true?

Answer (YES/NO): YES